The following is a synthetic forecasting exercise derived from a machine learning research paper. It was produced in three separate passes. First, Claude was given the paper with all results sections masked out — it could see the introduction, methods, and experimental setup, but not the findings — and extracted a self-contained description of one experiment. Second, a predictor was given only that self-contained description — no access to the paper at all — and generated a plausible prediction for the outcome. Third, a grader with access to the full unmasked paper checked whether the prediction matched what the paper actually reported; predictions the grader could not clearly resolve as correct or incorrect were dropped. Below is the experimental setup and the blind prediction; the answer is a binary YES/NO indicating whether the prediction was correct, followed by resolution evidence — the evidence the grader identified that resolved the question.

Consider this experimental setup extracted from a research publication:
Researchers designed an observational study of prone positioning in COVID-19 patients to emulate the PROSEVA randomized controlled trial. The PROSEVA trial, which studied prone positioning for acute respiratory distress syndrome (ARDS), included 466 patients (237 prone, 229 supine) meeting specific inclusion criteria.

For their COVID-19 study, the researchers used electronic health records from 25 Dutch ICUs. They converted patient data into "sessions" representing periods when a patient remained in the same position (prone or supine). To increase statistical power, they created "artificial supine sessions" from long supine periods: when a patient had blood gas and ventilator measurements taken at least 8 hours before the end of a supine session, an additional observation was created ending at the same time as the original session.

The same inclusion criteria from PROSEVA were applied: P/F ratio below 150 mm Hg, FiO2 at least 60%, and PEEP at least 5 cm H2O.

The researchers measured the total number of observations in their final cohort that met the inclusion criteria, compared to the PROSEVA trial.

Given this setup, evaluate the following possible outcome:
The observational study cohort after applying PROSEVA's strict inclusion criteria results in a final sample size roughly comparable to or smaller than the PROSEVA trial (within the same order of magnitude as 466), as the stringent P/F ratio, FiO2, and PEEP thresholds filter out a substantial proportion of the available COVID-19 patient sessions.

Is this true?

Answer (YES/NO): NO